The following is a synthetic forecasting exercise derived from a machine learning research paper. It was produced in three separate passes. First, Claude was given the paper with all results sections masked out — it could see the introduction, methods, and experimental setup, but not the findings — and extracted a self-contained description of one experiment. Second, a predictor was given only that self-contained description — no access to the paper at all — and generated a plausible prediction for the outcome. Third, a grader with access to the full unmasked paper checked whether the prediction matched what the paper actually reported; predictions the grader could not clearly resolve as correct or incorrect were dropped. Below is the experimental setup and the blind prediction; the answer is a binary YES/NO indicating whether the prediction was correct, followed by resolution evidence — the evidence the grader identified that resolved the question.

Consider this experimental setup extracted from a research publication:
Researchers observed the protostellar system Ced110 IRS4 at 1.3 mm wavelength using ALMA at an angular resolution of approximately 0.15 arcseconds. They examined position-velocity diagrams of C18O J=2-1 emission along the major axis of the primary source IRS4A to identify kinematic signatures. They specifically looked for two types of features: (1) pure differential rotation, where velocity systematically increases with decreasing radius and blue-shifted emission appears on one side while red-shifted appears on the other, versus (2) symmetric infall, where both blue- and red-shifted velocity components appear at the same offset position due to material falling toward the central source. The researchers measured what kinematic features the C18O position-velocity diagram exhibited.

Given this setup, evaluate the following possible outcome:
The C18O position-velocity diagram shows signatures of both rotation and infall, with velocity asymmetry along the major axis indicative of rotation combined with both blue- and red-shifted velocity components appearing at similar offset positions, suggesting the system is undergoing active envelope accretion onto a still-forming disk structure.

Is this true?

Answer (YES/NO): NO